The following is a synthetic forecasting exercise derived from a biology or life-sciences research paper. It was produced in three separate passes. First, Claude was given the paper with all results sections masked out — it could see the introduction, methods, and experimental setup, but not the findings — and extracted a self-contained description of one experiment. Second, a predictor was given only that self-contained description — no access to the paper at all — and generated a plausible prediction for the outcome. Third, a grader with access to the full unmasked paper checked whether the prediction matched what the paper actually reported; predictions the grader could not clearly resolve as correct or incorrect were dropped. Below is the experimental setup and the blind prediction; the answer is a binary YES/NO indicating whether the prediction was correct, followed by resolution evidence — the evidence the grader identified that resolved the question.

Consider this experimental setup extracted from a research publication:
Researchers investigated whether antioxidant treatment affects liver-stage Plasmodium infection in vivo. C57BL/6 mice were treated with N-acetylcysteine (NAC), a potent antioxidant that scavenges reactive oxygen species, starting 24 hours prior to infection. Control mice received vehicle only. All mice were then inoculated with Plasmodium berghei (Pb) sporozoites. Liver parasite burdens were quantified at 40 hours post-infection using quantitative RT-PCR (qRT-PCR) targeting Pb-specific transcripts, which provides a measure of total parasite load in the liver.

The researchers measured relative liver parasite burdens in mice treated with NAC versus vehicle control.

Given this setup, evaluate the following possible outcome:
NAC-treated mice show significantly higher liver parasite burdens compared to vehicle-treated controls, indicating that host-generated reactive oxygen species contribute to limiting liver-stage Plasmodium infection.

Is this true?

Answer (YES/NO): YES